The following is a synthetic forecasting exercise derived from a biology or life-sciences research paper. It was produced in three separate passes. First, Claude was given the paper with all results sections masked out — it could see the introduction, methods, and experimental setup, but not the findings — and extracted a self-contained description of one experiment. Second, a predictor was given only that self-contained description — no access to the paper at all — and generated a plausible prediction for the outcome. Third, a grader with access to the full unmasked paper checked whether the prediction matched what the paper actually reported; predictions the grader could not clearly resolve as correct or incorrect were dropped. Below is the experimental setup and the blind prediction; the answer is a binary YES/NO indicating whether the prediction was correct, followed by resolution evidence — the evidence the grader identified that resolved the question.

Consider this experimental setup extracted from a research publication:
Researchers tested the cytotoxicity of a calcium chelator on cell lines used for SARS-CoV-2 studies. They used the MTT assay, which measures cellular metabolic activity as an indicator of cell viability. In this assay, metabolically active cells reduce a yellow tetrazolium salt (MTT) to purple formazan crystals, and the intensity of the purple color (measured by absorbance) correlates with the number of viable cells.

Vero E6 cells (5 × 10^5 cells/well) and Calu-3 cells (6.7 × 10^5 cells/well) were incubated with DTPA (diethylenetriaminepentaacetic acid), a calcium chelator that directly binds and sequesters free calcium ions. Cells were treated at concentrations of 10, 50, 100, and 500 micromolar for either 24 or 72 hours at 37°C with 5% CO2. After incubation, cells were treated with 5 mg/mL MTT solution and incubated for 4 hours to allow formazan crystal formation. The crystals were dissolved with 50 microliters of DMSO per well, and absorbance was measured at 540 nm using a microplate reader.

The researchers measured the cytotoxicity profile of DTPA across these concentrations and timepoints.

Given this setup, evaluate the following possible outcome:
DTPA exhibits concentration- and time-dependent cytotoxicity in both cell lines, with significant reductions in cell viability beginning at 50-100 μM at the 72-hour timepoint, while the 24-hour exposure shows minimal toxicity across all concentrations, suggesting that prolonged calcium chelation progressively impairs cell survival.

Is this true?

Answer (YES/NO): NO